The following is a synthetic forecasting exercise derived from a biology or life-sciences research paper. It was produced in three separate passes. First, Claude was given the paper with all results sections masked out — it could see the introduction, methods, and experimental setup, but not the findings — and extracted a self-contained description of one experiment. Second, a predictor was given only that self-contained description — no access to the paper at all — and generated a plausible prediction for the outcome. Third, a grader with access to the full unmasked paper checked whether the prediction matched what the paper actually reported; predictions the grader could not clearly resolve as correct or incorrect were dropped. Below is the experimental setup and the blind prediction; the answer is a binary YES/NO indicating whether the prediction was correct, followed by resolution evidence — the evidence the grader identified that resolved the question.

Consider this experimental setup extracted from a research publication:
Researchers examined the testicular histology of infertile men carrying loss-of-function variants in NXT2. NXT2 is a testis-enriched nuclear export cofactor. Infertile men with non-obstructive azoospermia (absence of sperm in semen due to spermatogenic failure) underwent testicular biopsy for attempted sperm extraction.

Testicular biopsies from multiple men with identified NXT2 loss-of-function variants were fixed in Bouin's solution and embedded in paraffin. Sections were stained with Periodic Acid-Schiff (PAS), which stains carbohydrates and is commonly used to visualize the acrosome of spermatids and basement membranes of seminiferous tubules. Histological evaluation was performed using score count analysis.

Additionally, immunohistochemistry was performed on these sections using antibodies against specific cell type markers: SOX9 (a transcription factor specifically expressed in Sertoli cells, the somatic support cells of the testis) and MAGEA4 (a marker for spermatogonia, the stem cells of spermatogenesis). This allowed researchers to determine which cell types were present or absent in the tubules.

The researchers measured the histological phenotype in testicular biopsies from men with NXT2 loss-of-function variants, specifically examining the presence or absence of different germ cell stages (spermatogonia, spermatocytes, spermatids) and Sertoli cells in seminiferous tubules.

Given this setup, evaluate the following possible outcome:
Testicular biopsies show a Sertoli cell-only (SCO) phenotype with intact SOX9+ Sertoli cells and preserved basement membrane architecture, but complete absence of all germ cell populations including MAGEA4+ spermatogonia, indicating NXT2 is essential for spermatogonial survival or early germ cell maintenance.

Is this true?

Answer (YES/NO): NO